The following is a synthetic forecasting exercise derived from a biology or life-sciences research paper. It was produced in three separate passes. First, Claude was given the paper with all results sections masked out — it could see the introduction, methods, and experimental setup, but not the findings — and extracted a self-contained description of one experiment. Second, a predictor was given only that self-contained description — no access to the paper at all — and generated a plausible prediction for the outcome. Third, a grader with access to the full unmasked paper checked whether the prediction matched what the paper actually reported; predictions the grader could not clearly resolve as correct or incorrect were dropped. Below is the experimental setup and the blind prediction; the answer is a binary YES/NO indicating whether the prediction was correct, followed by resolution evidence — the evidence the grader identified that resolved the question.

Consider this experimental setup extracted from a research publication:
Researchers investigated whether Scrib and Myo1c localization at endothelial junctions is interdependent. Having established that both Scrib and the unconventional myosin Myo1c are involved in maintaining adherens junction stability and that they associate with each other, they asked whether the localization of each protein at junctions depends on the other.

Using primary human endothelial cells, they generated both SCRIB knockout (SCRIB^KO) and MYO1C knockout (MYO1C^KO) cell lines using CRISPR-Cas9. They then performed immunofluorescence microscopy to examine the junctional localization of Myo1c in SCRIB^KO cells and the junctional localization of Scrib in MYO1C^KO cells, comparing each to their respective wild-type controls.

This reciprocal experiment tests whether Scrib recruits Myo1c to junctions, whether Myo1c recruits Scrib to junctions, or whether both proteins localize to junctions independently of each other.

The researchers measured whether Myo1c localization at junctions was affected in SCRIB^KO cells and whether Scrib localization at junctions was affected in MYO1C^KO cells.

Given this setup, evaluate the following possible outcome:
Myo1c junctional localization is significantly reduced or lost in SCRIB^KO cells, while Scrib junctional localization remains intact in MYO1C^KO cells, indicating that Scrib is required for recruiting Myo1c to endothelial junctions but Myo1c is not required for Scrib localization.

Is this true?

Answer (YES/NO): NO